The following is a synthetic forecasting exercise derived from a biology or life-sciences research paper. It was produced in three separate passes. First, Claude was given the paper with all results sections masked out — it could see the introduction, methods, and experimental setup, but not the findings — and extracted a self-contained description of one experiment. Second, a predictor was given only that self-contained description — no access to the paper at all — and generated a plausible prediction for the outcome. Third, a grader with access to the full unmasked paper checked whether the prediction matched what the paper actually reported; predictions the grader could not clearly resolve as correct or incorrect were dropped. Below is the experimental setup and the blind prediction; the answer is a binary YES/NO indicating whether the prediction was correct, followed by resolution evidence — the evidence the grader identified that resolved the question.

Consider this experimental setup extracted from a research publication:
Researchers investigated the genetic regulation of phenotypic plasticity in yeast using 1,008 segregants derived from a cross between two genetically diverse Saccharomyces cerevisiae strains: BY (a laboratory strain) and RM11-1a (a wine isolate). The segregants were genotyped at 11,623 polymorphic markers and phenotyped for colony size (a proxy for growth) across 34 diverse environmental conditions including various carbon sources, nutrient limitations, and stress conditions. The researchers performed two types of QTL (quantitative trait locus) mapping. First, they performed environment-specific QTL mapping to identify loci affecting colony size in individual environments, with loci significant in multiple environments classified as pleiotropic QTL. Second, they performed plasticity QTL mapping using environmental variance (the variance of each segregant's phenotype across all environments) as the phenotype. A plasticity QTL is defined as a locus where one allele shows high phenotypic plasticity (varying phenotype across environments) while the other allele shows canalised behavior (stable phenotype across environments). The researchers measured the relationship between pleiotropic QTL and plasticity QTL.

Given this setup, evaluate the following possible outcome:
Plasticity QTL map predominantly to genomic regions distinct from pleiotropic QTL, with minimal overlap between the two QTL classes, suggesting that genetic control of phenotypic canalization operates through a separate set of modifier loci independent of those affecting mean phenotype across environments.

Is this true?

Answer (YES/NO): NO